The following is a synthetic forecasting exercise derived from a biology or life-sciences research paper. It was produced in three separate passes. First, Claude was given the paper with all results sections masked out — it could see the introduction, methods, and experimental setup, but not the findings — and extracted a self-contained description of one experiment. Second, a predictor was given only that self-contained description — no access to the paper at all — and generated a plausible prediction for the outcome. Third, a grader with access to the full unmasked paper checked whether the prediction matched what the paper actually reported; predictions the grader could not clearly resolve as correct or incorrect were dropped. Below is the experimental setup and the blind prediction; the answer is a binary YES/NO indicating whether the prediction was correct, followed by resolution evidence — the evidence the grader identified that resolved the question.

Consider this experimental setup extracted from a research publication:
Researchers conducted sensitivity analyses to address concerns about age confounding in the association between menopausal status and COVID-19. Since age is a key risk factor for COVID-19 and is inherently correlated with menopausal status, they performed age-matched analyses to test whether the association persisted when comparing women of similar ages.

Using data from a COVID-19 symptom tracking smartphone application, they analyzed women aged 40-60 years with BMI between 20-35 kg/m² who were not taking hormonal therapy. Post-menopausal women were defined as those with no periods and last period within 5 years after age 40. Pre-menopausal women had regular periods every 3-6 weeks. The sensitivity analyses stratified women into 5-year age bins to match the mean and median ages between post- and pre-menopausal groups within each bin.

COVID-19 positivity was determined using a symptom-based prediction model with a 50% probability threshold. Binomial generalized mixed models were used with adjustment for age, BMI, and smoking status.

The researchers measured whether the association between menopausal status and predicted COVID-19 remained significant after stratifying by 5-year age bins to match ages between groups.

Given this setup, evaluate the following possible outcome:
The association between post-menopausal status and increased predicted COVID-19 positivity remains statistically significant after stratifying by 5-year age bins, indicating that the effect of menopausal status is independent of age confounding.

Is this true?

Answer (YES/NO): YES